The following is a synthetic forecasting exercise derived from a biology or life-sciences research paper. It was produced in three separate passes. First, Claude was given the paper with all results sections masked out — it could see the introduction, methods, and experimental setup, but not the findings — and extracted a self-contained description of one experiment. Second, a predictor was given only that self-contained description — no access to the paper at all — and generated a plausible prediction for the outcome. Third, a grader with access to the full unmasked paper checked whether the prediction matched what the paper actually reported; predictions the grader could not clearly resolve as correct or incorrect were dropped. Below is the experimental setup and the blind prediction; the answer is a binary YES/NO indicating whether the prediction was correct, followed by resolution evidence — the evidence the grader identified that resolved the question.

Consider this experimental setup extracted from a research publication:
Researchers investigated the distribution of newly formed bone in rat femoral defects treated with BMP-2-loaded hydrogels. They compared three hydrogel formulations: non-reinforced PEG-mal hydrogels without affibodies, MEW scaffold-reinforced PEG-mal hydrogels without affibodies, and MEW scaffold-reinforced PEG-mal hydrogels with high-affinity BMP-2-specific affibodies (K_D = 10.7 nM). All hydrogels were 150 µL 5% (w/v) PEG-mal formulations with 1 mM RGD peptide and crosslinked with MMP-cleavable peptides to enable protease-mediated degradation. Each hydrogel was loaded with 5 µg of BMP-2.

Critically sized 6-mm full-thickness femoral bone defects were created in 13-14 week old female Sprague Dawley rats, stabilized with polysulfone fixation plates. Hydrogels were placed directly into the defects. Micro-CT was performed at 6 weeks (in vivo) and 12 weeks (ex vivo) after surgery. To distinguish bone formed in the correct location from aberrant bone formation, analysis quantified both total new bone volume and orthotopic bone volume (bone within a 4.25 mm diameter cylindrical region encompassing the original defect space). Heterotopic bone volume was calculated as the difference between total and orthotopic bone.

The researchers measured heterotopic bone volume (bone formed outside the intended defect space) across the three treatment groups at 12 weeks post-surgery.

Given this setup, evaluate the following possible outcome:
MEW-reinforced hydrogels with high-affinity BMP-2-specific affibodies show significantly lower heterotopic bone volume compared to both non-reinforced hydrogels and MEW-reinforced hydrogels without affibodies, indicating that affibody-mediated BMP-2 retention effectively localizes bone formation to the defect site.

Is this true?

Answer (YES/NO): NO